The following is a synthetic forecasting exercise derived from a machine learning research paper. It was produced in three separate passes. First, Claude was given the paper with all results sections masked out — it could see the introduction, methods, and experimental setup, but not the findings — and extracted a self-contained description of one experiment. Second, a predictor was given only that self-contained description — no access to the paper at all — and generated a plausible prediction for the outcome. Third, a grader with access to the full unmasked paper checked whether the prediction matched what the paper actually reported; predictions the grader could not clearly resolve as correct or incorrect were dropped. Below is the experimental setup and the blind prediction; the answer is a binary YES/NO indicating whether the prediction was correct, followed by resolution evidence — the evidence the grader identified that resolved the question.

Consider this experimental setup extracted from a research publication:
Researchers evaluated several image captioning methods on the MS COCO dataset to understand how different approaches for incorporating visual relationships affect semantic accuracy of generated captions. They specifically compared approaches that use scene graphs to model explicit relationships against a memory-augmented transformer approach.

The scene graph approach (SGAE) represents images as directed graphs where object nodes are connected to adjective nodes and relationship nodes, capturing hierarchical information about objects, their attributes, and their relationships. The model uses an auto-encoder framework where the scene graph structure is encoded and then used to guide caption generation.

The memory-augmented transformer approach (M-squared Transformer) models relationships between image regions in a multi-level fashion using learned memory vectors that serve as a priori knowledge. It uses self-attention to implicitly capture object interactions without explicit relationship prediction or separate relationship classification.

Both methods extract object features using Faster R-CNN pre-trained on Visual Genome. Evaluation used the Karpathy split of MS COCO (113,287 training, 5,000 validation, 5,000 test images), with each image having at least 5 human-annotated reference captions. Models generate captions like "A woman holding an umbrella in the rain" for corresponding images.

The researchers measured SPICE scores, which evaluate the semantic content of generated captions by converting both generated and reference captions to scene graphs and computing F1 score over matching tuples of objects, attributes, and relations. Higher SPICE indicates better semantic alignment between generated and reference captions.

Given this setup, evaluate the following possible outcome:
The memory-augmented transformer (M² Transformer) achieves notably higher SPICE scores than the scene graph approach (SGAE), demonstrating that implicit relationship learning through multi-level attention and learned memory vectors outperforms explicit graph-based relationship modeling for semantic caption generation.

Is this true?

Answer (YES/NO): NO